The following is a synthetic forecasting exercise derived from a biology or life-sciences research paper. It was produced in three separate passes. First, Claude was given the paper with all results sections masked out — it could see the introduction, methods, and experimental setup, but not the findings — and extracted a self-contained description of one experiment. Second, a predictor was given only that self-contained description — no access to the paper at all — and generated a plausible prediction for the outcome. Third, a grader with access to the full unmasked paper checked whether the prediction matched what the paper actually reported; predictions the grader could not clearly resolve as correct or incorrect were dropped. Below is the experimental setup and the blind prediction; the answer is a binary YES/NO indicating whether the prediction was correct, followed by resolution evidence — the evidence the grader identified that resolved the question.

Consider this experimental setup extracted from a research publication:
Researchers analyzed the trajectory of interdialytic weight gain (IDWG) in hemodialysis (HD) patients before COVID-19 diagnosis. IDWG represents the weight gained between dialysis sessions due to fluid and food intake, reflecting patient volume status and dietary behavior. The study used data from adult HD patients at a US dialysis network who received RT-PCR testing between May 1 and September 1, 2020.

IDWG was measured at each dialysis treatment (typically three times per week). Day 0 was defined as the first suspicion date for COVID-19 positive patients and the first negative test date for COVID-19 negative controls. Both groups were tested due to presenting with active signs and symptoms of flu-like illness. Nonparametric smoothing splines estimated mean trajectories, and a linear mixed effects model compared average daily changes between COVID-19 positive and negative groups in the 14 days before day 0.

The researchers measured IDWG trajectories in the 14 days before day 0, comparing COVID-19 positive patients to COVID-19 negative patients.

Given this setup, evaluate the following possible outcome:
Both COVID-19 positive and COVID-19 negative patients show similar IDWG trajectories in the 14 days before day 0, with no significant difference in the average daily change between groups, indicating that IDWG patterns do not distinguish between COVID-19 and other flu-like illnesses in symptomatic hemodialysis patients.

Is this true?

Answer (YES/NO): NO